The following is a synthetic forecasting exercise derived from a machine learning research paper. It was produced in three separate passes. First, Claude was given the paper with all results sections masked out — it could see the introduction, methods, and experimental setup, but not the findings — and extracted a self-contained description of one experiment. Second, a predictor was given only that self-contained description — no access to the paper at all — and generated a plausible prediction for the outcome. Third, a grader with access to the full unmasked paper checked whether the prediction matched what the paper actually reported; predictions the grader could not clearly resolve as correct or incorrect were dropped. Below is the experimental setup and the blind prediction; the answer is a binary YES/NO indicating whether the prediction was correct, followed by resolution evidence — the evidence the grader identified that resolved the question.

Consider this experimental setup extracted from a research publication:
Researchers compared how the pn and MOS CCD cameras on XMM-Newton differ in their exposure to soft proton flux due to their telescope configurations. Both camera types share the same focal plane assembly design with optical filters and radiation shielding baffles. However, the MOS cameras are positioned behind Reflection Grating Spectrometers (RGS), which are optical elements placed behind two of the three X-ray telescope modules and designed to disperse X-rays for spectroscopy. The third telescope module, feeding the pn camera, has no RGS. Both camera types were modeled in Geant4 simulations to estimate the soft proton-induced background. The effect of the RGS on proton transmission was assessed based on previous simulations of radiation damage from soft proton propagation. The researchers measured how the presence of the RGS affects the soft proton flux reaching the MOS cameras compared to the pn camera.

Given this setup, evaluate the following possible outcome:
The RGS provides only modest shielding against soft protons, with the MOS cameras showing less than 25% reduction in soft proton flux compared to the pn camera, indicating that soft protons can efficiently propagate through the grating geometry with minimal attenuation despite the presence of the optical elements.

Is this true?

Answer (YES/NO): NO